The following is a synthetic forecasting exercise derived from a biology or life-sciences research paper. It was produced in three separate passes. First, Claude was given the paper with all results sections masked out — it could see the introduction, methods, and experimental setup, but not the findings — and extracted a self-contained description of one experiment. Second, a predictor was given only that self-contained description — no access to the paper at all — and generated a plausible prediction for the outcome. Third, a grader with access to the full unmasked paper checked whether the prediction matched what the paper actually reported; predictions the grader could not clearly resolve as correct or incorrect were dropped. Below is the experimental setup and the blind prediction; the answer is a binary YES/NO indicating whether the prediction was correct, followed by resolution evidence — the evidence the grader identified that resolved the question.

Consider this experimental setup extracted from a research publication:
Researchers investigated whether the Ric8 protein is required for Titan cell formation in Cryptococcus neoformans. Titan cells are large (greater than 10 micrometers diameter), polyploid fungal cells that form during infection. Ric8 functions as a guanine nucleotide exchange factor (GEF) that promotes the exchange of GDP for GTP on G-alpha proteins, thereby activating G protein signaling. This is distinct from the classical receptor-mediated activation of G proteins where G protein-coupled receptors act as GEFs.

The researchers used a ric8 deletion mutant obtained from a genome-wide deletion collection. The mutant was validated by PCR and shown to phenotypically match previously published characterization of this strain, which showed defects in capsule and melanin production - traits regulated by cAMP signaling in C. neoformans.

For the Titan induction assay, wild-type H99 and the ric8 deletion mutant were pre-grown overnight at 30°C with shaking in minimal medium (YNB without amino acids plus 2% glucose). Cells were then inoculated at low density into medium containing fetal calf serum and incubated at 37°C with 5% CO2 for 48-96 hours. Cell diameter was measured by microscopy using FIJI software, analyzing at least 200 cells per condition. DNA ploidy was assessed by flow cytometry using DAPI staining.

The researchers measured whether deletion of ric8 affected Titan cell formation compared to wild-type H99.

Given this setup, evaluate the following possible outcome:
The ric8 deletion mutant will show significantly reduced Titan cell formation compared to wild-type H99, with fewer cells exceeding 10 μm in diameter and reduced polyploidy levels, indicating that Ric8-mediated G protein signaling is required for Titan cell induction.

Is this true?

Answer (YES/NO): YES